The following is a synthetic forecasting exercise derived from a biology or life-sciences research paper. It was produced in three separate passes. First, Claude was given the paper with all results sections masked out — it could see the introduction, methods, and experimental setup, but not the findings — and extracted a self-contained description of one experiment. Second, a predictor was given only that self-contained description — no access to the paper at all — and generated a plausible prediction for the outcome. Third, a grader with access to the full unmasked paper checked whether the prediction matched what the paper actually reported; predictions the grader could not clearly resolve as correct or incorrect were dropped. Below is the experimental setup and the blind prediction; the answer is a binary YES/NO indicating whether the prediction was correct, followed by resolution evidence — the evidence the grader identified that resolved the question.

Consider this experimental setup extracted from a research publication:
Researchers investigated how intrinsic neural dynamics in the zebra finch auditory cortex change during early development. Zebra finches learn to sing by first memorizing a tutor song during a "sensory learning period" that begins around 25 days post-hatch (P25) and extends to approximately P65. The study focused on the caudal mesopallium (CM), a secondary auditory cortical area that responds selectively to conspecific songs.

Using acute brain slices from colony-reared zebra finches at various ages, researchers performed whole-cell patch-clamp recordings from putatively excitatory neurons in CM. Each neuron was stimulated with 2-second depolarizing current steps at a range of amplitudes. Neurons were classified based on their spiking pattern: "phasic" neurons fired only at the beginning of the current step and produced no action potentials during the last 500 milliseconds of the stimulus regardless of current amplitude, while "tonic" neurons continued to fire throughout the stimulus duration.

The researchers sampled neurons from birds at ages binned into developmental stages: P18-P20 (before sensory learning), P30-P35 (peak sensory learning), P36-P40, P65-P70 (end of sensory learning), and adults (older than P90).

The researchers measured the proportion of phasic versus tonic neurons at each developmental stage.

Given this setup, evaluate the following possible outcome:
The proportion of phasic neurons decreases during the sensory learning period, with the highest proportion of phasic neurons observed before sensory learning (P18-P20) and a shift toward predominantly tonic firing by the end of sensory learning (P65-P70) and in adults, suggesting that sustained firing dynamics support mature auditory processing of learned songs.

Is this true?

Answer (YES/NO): NO